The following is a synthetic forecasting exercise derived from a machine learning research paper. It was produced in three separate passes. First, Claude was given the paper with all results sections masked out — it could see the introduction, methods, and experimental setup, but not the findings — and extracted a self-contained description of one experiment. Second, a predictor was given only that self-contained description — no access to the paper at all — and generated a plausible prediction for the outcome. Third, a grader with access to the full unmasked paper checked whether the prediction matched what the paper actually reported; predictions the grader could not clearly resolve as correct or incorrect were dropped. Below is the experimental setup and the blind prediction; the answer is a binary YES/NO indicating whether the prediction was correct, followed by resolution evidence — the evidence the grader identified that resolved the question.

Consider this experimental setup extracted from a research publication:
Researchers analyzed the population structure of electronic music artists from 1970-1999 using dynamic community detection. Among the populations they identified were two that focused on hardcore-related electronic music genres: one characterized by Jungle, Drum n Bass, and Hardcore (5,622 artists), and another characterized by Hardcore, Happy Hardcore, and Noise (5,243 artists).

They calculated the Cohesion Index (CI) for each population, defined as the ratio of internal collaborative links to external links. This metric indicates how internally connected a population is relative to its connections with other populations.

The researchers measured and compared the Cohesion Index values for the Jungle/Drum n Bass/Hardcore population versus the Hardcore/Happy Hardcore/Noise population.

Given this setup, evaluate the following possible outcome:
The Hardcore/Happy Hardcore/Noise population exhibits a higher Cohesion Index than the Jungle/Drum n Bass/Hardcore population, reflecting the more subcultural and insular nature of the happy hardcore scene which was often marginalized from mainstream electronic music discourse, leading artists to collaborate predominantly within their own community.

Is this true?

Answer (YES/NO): YES